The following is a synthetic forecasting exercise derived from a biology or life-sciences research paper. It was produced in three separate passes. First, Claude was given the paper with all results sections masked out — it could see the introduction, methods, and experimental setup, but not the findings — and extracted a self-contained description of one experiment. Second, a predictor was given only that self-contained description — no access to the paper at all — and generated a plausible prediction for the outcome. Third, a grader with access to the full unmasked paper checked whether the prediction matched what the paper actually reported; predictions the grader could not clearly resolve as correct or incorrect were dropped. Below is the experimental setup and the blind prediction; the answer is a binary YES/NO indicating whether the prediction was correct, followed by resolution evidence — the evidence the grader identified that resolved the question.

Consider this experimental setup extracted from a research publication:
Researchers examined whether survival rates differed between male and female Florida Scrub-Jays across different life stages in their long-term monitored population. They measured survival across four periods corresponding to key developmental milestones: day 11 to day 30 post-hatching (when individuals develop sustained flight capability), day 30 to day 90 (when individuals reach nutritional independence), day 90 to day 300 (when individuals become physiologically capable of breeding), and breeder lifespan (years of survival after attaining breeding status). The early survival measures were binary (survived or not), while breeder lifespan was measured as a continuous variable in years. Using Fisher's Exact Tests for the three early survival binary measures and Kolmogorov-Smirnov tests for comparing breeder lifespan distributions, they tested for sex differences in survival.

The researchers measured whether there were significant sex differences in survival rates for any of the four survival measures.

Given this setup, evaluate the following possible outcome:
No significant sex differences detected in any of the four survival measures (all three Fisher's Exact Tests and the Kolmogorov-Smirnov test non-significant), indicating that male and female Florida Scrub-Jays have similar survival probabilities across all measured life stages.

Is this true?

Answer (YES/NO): YES